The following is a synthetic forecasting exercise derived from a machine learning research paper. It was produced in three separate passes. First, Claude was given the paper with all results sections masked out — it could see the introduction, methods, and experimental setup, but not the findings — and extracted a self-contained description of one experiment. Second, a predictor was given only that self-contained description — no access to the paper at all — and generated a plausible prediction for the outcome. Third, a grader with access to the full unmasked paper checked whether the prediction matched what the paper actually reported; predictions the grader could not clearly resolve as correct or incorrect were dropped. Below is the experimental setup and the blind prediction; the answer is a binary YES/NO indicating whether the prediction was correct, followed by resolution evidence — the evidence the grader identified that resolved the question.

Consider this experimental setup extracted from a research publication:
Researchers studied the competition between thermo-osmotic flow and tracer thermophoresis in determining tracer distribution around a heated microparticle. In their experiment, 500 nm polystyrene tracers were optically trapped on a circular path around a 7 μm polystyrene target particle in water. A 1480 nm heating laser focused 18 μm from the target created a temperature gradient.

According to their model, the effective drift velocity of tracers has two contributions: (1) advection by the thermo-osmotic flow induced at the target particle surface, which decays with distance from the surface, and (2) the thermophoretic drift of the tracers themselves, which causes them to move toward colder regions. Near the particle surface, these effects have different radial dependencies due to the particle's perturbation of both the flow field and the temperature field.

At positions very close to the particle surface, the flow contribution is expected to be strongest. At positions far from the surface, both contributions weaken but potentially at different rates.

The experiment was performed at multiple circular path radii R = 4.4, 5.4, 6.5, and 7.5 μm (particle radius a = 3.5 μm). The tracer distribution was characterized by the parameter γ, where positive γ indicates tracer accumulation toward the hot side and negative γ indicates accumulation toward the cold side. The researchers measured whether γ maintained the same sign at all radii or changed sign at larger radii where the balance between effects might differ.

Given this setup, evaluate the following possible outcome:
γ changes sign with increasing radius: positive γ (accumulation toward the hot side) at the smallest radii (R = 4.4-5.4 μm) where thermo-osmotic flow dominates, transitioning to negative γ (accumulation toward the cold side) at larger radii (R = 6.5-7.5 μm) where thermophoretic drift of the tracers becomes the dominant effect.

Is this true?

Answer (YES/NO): NO